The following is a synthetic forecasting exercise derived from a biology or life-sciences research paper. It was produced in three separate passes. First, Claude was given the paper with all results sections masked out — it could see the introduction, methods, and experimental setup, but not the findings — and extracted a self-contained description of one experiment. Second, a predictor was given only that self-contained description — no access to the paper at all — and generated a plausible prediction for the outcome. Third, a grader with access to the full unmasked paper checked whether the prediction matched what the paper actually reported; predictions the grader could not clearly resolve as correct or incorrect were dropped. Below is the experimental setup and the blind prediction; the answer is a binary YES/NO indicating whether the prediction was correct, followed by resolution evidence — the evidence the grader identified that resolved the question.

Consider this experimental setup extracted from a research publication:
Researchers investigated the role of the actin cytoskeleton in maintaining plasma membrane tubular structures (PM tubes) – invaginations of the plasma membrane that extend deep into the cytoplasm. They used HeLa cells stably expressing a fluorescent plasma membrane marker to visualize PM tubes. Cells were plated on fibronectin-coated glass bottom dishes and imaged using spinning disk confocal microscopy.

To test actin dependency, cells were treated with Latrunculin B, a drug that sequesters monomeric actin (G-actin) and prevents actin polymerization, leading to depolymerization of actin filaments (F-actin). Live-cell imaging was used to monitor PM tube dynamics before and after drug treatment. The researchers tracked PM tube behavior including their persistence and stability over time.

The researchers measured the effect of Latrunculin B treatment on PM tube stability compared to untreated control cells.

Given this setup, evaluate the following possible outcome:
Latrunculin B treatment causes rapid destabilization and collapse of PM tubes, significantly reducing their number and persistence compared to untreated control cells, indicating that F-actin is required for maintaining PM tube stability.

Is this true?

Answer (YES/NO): NO